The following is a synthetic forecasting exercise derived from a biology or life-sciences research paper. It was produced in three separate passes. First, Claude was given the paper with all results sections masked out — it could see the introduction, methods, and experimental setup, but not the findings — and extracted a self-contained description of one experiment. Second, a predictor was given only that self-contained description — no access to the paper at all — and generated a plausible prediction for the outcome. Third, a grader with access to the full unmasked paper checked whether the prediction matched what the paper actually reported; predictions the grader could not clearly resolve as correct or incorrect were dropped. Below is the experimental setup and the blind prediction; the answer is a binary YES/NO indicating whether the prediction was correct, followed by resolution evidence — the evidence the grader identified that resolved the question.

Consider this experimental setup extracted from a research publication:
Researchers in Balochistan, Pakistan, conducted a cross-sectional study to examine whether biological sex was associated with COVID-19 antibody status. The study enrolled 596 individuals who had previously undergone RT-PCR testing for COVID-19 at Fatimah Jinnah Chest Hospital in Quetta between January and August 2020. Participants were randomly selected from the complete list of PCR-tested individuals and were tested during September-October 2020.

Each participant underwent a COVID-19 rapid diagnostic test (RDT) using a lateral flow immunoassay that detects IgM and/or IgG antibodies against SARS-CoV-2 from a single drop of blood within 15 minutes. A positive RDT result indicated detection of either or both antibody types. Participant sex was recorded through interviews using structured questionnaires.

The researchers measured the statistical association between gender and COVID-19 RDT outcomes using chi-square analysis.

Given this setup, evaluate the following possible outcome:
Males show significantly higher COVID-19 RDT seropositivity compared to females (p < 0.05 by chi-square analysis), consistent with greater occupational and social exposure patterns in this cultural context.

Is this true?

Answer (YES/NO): NO